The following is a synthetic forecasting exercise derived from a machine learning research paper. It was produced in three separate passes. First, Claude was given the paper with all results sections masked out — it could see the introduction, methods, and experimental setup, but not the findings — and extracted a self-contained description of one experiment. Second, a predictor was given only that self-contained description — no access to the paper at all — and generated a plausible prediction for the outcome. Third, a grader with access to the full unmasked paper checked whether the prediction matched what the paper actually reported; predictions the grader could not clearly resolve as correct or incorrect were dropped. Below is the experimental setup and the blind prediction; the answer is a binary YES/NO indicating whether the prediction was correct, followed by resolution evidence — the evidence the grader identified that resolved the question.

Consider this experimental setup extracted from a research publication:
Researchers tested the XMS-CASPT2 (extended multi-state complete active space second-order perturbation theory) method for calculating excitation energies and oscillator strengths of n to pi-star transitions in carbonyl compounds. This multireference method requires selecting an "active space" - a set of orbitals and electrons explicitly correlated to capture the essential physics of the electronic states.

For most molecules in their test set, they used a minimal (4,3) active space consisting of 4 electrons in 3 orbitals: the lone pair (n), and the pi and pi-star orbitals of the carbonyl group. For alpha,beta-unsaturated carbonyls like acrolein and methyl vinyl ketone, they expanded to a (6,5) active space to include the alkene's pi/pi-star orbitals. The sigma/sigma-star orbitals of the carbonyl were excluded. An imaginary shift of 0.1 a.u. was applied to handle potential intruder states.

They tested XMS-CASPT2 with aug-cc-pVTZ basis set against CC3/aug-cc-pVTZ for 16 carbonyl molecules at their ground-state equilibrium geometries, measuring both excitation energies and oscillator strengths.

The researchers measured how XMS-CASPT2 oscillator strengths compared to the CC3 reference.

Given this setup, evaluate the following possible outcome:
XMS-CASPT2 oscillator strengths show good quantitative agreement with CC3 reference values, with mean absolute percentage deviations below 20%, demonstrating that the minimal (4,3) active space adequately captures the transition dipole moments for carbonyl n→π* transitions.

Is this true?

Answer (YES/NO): NO